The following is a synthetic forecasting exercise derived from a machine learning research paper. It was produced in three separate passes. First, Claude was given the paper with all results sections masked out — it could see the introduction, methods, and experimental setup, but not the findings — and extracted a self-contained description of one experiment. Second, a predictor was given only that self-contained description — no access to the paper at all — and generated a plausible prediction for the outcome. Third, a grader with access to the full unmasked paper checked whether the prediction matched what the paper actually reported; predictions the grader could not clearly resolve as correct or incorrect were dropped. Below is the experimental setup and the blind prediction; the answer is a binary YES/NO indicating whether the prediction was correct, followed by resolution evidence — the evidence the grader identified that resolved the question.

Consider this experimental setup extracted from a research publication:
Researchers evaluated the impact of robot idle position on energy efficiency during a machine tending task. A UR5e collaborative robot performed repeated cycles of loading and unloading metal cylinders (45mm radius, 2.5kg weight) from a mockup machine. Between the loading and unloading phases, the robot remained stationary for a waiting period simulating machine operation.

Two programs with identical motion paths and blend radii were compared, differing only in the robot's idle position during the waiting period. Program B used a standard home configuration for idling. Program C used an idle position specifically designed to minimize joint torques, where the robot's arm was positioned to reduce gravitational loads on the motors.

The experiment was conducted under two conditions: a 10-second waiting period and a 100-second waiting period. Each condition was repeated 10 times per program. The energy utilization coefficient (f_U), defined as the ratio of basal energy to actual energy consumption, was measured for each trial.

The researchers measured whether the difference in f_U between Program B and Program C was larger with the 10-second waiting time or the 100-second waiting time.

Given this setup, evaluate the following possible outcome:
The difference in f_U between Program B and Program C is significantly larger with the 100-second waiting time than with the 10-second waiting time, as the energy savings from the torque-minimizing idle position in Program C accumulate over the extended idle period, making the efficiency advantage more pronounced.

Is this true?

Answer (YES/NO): YES